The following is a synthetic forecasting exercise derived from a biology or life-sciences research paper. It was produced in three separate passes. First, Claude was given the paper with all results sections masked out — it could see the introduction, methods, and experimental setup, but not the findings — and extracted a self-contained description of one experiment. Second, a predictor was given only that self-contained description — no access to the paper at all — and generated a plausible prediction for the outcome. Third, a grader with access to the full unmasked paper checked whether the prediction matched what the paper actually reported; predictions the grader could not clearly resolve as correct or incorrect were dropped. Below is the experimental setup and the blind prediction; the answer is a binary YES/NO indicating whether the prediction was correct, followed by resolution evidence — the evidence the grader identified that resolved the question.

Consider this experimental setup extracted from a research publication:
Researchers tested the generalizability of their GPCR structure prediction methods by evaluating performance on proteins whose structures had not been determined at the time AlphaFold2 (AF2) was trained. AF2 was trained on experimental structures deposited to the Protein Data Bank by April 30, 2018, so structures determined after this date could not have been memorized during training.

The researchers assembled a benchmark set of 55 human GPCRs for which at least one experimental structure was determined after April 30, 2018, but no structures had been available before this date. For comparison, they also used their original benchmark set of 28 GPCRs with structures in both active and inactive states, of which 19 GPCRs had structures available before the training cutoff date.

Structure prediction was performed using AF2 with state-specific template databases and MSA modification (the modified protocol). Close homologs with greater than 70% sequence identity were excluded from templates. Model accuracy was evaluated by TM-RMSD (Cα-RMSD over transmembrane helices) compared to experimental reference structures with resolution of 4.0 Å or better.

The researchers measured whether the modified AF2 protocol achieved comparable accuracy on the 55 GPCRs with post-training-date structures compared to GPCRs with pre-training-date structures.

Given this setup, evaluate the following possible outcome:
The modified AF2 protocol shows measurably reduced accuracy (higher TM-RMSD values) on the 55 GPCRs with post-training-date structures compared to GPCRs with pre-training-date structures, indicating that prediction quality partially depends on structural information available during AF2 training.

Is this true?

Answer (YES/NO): NO